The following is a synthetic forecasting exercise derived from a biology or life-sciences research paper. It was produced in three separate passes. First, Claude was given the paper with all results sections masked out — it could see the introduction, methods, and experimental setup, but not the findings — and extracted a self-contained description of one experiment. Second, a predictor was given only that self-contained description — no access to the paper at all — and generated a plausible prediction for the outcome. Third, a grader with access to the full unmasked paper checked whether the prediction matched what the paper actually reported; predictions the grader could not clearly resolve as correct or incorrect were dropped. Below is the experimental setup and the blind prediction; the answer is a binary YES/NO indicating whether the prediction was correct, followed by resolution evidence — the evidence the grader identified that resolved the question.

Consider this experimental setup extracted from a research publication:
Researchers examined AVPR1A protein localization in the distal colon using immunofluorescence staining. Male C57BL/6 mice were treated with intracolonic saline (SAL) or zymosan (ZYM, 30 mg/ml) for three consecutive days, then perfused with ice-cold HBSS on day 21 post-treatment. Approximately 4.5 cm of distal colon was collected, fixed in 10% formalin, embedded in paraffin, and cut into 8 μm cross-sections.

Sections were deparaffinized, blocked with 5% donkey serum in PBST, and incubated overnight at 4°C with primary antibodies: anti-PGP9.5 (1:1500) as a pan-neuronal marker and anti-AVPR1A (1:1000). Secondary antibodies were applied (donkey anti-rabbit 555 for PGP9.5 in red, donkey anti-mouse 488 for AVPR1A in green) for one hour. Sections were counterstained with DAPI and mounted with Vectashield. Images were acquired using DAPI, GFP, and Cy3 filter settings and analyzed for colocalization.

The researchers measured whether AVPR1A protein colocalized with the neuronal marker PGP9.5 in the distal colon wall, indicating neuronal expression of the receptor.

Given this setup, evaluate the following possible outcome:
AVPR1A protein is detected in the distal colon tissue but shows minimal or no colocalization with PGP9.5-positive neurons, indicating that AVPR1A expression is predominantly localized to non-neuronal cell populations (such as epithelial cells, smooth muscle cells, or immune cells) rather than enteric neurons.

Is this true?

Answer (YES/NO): NO